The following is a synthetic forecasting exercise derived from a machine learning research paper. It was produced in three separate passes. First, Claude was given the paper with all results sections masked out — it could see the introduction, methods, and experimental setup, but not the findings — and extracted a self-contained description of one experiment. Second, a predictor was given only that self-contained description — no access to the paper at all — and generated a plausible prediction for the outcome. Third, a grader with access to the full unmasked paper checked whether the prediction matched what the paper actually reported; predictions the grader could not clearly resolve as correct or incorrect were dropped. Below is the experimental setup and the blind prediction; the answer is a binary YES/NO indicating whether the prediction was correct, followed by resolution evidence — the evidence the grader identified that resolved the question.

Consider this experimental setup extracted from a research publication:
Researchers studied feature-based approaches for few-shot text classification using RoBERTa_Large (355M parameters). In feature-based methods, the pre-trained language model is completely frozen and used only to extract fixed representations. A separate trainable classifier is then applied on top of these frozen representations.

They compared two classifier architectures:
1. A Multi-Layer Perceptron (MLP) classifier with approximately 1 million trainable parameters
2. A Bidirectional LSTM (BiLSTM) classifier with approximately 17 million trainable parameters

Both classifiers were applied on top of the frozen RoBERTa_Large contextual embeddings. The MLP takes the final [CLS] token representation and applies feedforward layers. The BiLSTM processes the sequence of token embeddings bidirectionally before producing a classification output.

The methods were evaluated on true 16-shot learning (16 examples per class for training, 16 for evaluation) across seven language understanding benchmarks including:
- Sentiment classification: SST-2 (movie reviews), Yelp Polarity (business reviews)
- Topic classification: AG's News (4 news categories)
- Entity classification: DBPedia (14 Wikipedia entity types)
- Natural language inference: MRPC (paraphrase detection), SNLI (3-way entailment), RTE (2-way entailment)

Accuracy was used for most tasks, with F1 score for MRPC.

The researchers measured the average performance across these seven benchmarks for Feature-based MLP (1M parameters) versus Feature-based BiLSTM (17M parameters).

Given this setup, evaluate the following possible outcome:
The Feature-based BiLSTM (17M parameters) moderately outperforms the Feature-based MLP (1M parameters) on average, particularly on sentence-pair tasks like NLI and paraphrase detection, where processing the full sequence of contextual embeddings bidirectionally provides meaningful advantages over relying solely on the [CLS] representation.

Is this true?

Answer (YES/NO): NO